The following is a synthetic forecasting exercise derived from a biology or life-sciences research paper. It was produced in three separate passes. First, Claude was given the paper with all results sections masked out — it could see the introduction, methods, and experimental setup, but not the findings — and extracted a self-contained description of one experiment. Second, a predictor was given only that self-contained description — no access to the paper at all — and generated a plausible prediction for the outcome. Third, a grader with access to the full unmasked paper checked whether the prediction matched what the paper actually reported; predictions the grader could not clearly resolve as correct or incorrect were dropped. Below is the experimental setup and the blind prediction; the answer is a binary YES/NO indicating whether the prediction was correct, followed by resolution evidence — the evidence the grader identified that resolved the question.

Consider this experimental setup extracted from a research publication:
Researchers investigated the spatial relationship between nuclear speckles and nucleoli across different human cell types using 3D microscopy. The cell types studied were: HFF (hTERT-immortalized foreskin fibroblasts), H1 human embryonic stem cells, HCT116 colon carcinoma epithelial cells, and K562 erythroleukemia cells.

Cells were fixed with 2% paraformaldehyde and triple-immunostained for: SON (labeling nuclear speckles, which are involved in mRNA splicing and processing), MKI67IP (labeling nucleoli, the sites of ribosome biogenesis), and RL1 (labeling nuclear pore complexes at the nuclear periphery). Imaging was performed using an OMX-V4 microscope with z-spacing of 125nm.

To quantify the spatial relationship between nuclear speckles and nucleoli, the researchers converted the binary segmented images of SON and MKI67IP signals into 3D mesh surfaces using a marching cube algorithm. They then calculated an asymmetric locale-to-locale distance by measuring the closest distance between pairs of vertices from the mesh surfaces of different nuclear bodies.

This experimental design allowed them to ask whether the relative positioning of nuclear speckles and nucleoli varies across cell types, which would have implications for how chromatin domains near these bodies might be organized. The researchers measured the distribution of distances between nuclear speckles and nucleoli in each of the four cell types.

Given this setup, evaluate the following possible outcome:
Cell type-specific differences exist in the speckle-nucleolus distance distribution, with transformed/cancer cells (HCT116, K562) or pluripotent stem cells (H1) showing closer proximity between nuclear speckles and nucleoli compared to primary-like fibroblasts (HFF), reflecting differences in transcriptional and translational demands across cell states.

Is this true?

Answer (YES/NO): YES